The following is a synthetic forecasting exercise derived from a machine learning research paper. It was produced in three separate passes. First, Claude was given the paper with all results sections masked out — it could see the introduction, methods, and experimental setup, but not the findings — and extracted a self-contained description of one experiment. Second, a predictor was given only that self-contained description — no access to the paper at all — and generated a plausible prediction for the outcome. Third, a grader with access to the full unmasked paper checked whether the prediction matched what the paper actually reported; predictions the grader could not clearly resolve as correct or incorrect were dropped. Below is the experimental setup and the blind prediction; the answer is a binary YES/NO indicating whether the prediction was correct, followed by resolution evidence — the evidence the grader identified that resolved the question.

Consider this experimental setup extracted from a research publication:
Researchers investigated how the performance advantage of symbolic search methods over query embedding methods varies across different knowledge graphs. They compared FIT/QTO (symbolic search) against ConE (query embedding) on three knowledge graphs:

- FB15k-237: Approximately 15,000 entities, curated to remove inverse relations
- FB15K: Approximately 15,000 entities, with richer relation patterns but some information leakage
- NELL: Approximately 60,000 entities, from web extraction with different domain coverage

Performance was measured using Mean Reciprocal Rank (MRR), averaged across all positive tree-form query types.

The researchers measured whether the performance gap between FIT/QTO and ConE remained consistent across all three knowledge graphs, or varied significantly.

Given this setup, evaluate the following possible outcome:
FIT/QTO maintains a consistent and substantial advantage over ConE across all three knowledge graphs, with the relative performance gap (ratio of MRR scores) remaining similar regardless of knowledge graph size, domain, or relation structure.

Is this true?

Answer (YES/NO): NO